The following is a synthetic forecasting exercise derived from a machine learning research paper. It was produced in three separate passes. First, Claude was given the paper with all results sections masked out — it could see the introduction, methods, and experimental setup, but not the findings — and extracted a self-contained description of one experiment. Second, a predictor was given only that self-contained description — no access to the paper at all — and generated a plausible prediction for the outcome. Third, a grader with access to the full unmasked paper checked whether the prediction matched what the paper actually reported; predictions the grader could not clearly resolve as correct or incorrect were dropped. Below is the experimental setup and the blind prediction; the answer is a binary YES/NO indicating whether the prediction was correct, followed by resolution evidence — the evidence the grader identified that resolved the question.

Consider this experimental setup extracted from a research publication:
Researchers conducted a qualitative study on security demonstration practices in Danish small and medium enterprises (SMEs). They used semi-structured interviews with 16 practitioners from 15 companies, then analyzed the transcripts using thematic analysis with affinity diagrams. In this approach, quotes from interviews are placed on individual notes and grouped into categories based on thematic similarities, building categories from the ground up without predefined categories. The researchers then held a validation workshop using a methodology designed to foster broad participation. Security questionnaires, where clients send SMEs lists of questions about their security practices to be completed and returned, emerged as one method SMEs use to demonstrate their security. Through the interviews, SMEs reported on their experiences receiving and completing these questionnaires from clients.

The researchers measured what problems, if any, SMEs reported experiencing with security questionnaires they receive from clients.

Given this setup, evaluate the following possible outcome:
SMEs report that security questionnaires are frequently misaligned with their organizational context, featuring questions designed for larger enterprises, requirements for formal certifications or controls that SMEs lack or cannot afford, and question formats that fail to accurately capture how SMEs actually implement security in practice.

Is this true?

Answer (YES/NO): NO